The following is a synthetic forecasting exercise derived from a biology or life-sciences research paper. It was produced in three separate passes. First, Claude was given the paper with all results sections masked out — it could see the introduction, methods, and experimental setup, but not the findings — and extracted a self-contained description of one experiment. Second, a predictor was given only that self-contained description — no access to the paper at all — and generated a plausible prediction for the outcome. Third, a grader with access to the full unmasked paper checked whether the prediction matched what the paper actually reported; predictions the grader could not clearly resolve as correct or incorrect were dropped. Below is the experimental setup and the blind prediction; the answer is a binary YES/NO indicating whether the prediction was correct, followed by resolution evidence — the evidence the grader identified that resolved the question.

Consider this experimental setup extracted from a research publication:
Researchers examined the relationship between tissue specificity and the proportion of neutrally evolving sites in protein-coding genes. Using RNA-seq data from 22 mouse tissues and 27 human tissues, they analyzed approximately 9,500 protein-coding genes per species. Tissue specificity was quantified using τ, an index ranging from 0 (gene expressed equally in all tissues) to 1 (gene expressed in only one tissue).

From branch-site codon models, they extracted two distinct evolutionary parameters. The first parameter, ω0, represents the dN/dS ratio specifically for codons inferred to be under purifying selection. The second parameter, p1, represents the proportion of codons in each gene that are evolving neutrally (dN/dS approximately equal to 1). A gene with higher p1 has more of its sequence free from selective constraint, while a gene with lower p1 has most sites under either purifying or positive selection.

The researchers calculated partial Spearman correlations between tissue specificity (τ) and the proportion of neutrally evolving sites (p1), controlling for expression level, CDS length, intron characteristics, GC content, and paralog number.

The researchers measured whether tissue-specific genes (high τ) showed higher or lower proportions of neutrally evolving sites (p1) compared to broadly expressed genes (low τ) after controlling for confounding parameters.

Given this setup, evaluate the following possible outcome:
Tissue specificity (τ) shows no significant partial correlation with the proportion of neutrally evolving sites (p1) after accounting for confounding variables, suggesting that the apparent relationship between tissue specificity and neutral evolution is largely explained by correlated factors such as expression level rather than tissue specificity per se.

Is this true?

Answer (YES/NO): YES